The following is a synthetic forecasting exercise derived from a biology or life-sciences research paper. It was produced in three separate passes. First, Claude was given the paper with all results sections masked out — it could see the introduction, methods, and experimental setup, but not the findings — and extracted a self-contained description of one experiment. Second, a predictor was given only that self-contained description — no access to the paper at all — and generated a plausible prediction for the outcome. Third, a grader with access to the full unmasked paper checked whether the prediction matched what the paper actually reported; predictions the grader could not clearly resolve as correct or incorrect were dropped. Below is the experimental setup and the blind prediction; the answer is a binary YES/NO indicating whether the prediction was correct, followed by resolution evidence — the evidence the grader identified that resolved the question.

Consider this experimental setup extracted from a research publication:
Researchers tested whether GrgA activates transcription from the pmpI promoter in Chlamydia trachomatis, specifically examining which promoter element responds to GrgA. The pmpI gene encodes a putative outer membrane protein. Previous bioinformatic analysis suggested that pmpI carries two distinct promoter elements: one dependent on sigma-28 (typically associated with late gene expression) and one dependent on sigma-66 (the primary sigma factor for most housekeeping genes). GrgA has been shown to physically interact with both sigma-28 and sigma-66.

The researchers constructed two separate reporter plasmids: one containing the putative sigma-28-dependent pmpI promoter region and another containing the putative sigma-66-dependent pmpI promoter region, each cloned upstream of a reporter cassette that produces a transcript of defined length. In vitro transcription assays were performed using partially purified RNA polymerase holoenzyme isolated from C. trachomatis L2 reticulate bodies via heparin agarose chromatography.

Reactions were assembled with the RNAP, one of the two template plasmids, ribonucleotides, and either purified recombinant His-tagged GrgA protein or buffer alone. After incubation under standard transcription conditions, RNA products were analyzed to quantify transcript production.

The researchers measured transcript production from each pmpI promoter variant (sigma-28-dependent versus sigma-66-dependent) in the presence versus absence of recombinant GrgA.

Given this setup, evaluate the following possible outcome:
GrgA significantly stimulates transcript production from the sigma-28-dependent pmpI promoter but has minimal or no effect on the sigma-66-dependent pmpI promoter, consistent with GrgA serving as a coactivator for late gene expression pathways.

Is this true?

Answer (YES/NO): NO